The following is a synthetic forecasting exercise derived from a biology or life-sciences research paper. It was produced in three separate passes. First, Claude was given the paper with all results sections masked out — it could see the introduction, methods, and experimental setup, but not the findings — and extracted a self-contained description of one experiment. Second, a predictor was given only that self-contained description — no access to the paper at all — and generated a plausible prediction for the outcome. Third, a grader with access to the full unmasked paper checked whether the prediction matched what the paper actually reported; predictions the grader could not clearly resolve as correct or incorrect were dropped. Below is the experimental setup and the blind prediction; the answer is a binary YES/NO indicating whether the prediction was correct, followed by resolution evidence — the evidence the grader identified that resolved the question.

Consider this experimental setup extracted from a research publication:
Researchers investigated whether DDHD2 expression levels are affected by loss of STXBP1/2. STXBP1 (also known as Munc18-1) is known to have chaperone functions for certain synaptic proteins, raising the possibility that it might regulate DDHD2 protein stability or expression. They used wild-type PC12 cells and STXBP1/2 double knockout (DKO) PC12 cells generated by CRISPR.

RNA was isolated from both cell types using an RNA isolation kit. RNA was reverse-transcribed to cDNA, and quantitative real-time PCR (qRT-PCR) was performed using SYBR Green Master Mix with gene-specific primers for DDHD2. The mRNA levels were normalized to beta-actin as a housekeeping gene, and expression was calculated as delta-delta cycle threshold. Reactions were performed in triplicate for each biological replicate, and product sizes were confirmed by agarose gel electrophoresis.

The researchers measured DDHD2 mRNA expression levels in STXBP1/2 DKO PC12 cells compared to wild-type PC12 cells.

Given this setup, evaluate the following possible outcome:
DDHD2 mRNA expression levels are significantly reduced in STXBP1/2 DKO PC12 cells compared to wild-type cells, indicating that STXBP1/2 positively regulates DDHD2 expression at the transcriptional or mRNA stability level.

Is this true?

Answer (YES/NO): NO